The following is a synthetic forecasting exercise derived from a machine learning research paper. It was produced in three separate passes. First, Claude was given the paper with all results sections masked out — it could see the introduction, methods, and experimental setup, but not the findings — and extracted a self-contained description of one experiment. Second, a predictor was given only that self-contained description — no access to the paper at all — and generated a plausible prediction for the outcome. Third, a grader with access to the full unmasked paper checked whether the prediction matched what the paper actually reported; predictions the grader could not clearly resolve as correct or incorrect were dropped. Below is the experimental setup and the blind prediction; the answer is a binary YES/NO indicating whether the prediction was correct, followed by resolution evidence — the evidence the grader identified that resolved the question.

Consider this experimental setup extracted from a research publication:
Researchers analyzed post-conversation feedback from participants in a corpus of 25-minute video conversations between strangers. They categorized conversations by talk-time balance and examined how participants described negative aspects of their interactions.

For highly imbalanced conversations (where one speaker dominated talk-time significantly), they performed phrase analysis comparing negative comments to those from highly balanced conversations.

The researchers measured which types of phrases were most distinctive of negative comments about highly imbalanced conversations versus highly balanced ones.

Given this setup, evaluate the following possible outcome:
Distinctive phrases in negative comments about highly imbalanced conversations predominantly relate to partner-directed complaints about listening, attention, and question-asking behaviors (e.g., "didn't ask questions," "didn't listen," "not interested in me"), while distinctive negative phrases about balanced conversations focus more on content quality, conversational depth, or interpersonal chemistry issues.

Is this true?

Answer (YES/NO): NO